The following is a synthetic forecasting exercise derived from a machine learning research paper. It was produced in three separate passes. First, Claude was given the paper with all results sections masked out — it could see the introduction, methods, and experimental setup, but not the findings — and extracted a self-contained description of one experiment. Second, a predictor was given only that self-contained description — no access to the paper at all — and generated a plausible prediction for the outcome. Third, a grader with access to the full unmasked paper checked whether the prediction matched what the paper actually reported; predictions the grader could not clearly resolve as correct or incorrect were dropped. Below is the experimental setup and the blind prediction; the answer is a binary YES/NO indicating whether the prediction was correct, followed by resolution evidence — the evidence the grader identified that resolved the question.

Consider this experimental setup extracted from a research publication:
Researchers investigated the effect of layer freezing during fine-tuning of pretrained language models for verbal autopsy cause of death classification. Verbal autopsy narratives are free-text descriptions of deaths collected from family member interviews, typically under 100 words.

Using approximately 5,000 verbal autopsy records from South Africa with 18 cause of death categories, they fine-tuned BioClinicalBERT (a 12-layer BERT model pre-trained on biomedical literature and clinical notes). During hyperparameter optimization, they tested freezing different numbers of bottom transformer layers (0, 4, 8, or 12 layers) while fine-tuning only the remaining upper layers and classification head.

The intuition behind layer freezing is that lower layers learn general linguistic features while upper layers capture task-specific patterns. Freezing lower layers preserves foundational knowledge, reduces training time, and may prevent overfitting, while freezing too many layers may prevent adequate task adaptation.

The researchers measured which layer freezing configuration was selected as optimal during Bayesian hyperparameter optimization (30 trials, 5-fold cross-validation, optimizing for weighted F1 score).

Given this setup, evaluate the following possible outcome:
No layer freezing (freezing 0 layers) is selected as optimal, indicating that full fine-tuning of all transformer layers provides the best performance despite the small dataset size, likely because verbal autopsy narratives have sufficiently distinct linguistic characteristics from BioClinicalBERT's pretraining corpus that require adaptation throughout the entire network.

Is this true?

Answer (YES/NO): YES